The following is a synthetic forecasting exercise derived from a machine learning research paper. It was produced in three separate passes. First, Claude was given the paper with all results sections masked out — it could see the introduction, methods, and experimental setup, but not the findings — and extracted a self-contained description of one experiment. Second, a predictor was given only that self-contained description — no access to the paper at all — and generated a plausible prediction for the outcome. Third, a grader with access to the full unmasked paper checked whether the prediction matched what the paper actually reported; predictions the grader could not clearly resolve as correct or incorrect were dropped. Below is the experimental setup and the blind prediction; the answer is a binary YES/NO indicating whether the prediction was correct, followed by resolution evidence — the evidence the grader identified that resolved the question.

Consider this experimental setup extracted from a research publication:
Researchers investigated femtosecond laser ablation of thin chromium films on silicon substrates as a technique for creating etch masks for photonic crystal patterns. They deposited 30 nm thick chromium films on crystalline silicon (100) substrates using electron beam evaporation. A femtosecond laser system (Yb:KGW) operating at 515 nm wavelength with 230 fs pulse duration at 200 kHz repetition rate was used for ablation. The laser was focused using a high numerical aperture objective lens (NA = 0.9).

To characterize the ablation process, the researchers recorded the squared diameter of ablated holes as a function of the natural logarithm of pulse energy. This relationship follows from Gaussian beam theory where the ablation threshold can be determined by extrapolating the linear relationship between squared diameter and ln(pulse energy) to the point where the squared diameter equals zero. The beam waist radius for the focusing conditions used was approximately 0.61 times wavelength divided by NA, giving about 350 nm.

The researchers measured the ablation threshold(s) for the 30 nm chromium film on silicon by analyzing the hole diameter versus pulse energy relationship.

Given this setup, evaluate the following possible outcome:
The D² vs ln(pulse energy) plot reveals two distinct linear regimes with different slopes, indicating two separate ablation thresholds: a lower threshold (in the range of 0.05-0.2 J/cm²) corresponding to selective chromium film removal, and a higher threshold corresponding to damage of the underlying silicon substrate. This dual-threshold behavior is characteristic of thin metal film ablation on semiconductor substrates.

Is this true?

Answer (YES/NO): YES